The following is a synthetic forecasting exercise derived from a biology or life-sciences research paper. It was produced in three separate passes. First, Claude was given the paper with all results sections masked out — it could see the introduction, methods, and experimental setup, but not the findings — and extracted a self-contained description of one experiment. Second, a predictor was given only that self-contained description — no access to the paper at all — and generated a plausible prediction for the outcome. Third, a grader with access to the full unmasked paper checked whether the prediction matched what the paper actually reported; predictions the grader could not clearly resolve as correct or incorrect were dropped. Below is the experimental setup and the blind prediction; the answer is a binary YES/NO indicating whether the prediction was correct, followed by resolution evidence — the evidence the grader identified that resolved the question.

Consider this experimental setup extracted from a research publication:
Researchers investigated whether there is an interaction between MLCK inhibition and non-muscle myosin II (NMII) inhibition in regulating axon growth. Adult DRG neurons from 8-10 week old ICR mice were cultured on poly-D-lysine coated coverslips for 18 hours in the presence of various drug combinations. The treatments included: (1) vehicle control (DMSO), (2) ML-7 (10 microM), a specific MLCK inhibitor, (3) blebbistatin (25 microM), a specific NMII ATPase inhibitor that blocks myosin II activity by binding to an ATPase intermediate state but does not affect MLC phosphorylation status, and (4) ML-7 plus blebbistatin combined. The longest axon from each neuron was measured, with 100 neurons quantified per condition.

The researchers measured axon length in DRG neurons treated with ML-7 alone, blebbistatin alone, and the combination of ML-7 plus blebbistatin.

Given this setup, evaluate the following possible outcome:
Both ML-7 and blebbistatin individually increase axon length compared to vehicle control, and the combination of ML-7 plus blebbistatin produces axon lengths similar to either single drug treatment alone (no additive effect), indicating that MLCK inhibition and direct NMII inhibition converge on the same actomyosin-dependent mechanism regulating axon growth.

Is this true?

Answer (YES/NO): NO